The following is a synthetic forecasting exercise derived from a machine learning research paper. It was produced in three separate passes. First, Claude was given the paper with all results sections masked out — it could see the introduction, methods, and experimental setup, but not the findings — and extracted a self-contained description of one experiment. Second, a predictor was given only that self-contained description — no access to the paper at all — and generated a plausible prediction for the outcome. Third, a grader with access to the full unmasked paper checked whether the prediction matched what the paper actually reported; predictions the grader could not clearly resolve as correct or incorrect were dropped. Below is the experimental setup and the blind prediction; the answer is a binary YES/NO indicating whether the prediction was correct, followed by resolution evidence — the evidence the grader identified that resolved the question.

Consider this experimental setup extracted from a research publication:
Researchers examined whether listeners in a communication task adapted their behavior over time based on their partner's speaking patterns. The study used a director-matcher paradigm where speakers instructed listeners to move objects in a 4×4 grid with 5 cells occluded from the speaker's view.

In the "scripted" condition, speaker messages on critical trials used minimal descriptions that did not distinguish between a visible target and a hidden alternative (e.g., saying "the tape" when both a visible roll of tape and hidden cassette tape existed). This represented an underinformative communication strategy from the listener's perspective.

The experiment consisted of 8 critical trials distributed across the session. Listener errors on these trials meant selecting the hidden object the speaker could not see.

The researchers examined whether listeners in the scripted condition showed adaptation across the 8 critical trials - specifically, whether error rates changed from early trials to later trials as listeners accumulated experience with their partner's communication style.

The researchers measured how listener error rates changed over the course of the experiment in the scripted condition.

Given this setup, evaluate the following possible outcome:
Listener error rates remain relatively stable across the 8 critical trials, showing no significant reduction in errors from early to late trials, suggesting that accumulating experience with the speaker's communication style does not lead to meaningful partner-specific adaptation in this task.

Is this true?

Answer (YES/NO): NO